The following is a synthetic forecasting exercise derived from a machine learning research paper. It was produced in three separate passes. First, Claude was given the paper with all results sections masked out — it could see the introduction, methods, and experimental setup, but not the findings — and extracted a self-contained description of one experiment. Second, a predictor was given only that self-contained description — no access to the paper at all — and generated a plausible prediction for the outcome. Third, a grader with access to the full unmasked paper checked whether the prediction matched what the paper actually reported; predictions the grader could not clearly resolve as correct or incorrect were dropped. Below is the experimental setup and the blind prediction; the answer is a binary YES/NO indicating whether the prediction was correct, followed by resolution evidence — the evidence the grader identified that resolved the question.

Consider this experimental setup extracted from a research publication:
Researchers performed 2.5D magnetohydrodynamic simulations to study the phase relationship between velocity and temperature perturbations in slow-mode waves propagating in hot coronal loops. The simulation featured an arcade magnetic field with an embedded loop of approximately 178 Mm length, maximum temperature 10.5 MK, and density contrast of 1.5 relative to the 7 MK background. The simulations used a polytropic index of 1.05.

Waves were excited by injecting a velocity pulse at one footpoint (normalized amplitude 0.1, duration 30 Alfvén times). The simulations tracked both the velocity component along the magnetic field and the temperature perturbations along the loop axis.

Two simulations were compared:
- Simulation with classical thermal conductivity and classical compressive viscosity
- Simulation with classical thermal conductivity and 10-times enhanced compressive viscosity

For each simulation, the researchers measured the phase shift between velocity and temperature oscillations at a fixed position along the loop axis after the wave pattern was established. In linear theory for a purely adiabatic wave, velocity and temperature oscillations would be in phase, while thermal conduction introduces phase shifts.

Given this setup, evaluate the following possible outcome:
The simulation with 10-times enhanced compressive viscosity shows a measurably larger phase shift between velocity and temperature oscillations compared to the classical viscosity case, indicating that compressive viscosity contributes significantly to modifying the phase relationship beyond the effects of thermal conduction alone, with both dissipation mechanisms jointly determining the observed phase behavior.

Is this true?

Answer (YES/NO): NO